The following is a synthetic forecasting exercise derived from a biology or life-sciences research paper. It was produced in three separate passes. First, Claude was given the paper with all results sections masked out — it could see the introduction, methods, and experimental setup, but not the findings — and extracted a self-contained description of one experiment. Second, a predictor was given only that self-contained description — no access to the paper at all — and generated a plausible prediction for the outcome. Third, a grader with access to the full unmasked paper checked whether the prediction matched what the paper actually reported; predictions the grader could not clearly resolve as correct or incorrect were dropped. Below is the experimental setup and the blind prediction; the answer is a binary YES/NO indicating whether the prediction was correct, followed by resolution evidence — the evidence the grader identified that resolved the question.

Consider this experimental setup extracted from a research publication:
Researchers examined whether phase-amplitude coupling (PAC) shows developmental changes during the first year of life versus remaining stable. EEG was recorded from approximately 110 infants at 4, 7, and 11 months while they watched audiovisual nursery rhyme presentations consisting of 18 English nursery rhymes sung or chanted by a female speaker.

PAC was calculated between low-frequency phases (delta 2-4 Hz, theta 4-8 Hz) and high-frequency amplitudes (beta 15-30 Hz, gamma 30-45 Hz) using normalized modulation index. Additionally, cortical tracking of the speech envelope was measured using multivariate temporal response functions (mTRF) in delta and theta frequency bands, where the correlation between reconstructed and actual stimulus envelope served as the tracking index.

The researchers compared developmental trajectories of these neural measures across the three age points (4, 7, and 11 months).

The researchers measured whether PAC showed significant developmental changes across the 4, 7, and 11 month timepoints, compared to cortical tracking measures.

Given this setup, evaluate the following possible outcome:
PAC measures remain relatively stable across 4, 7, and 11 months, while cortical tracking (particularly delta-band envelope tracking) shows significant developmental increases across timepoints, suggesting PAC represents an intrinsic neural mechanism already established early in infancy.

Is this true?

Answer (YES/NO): NO